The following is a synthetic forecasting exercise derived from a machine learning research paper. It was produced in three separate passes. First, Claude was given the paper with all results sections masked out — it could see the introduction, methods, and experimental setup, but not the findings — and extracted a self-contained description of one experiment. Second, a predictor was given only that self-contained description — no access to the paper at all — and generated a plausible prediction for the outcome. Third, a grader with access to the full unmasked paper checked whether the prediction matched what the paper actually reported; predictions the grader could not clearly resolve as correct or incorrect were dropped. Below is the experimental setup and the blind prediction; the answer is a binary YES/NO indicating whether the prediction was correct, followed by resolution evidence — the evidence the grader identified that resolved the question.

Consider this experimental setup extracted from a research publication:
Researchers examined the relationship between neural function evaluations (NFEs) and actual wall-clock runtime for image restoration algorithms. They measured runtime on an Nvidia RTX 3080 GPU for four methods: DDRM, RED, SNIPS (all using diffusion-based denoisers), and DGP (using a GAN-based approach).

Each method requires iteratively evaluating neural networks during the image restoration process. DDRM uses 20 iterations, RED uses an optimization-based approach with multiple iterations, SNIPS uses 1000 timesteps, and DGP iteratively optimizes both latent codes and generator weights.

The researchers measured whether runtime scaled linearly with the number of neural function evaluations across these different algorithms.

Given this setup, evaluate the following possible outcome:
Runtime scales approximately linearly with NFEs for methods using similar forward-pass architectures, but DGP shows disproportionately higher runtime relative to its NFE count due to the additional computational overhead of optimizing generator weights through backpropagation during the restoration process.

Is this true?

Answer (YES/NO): NO